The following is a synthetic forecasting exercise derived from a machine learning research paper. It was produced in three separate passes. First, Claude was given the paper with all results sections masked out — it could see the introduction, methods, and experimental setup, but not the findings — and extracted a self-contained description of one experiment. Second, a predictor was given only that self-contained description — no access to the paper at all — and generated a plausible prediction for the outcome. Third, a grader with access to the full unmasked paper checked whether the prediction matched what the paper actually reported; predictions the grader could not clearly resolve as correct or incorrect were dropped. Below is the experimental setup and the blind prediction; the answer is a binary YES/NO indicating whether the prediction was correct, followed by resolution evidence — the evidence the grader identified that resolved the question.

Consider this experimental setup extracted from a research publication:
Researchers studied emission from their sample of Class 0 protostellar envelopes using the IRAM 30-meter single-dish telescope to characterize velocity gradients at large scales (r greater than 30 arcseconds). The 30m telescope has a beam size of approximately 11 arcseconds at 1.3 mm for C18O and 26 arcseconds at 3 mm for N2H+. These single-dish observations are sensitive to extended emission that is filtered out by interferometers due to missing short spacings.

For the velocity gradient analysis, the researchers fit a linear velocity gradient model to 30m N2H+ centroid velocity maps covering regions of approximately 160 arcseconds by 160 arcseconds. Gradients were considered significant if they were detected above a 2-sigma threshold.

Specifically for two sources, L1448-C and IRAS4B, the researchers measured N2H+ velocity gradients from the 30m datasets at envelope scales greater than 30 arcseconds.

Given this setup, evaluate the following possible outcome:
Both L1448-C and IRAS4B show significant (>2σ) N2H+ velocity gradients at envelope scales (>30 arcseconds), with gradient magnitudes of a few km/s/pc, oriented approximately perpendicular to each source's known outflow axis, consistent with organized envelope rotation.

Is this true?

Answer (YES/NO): NO